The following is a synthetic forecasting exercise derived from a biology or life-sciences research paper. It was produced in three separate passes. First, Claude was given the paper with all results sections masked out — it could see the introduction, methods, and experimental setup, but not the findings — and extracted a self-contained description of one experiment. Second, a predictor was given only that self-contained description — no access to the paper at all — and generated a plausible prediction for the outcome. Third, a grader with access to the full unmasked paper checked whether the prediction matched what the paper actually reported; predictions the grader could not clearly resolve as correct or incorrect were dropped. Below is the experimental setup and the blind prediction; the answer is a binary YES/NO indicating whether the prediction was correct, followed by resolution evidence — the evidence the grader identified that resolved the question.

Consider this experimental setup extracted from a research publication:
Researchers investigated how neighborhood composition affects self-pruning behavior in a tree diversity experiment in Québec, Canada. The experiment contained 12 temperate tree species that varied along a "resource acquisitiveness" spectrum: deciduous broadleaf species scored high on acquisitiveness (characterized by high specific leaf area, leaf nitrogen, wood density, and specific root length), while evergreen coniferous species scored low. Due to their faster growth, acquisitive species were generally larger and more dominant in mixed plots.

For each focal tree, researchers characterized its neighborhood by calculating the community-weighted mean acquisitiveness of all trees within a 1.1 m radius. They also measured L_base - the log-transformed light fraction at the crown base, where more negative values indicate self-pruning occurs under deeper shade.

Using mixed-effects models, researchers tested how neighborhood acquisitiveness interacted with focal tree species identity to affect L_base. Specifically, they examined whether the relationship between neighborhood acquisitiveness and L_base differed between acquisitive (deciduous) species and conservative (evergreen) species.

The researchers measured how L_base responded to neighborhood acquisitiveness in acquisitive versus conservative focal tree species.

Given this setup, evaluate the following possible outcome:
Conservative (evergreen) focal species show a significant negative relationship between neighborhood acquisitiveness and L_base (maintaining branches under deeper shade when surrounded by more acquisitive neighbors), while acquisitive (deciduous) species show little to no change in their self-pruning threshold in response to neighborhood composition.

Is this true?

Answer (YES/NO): NO